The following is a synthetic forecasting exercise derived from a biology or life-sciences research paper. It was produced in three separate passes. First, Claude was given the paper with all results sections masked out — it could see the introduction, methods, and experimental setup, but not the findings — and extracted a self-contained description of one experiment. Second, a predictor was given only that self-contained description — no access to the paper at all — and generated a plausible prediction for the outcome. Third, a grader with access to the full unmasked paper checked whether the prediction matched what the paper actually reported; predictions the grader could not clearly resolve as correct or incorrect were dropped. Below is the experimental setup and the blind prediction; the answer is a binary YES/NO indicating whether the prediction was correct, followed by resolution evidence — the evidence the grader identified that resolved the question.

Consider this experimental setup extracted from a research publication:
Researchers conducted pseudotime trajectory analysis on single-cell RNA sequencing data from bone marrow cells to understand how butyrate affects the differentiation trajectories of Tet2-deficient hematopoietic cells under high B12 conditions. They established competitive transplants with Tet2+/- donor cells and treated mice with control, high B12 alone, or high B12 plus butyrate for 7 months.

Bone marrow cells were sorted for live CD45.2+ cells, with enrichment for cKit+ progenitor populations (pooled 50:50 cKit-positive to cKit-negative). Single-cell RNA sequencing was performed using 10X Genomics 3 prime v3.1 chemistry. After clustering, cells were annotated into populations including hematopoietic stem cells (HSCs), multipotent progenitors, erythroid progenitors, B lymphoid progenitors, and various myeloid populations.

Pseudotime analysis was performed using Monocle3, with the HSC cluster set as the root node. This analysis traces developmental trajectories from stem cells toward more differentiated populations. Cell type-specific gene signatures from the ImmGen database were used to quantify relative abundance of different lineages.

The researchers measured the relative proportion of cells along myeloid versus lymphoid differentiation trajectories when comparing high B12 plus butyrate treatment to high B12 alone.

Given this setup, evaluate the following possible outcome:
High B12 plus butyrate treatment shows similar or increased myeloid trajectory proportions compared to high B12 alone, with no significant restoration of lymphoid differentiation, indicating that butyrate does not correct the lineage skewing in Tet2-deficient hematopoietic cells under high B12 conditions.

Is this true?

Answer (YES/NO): NO